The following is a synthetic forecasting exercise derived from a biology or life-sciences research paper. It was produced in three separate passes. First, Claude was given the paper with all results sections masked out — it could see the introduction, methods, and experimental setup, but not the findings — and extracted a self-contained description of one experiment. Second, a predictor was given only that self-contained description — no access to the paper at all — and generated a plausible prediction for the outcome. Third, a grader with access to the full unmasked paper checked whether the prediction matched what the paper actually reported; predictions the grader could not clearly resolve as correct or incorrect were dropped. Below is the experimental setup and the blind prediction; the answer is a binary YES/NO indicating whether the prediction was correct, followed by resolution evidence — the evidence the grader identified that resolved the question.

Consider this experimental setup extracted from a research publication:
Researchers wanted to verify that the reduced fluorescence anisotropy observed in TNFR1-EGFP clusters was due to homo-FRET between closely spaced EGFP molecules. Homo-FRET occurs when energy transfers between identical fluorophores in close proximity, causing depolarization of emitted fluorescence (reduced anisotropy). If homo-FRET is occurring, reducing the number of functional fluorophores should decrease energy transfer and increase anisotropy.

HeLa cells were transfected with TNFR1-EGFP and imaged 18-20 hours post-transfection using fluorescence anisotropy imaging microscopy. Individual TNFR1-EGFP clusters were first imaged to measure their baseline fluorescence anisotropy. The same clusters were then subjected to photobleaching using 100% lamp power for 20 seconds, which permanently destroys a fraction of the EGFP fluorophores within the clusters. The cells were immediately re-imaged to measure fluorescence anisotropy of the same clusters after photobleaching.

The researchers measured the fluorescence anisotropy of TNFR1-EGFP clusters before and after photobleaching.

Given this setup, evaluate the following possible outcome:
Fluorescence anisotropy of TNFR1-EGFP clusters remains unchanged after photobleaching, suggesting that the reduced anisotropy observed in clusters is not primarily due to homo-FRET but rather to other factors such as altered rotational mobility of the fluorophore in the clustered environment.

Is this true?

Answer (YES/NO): NO